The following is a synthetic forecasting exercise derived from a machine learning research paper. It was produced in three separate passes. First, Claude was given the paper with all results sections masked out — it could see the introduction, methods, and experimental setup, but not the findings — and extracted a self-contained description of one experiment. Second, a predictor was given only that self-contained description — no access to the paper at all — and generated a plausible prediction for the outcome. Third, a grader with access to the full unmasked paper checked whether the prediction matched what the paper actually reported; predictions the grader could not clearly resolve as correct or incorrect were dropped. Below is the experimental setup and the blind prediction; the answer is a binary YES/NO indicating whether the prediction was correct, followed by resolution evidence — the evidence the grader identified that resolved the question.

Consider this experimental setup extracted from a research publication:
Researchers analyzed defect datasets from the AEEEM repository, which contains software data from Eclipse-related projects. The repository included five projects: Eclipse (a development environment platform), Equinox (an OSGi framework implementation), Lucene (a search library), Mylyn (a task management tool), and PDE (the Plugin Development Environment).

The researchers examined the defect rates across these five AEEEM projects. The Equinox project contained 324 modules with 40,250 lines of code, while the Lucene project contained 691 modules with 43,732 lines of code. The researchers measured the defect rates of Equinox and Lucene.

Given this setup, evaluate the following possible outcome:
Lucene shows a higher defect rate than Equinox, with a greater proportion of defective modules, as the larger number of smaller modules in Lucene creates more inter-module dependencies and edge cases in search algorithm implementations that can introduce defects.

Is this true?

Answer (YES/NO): NO